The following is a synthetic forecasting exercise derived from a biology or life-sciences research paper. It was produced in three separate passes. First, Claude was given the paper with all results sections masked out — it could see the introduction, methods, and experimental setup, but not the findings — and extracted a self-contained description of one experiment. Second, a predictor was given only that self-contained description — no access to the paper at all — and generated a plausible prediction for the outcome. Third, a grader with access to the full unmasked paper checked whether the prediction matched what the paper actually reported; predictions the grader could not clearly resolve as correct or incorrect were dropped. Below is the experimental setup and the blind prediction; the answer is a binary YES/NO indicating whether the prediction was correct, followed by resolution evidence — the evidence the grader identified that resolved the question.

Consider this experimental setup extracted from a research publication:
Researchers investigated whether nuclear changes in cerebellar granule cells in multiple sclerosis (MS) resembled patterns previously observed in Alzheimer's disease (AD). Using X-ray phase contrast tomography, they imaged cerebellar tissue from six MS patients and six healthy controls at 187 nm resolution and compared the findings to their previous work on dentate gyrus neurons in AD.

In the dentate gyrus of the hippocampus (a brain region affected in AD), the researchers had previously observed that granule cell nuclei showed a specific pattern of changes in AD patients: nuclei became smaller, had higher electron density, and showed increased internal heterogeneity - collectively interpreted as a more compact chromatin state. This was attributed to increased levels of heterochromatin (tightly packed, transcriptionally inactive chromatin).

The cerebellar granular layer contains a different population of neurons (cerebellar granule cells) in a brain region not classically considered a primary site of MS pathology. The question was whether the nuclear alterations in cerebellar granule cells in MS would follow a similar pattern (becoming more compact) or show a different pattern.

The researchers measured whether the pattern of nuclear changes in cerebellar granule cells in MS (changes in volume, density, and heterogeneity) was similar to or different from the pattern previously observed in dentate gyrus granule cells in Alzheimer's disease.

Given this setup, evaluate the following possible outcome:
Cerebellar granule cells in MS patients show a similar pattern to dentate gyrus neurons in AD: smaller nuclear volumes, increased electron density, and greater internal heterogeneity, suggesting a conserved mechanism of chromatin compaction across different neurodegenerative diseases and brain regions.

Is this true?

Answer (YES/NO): YES